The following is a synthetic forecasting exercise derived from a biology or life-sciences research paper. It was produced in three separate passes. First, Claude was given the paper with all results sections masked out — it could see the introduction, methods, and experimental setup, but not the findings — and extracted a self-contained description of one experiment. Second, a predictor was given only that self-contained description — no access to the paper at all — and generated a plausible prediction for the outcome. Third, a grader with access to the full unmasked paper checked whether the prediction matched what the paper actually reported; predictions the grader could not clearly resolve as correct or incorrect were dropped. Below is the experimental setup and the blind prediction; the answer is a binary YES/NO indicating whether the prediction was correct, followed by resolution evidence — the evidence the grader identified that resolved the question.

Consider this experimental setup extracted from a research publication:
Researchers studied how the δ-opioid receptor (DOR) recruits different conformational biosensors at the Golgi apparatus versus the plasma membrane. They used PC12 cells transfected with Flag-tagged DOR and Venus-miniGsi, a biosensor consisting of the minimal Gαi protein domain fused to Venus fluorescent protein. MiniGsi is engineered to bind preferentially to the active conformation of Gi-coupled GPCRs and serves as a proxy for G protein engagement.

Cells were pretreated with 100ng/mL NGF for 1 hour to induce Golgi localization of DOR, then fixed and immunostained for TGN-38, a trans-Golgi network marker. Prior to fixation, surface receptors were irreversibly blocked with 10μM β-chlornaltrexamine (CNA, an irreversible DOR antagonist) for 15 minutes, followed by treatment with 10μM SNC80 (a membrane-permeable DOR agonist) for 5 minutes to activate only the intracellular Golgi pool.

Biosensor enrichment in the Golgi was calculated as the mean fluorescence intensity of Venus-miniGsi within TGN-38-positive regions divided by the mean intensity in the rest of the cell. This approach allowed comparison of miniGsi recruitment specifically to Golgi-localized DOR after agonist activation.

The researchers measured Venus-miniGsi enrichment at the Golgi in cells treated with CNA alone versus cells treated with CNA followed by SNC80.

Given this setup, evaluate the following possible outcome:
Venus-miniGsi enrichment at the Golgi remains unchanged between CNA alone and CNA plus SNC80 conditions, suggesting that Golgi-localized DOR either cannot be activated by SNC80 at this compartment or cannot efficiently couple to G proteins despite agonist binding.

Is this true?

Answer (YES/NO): YES